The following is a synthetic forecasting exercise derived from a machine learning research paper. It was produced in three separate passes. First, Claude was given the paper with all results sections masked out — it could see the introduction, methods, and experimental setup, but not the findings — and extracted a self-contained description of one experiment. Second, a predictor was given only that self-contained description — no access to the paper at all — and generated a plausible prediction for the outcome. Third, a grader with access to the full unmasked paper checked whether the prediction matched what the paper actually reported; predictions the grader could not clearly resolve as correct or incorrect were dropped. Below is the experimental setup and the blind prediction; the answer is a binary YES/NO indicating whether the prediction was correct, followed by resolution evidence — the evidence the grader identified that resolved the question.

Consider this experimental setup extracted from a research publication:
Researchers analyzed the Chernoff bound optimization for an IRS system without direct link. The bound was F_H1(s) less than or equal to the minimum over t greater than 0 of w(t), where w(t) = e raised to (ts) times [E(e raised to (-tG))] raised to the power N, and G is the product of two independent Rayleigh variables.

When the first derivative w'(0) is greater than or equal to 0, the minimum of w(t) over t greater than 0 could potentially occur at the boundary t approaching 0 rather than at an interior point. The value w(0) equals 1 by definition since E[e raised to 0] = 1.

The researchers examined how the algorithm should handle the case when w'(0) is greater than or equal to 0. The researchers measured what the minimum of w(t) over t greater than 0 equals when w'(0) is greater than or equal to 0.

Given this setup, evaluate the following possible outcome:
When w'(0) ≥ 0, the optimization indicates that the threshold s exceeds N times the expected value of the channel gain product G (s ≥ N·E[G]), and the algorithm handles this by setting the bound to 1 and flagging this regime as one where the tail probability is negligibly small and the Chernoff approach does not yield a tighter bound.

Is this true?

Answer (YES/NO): NO